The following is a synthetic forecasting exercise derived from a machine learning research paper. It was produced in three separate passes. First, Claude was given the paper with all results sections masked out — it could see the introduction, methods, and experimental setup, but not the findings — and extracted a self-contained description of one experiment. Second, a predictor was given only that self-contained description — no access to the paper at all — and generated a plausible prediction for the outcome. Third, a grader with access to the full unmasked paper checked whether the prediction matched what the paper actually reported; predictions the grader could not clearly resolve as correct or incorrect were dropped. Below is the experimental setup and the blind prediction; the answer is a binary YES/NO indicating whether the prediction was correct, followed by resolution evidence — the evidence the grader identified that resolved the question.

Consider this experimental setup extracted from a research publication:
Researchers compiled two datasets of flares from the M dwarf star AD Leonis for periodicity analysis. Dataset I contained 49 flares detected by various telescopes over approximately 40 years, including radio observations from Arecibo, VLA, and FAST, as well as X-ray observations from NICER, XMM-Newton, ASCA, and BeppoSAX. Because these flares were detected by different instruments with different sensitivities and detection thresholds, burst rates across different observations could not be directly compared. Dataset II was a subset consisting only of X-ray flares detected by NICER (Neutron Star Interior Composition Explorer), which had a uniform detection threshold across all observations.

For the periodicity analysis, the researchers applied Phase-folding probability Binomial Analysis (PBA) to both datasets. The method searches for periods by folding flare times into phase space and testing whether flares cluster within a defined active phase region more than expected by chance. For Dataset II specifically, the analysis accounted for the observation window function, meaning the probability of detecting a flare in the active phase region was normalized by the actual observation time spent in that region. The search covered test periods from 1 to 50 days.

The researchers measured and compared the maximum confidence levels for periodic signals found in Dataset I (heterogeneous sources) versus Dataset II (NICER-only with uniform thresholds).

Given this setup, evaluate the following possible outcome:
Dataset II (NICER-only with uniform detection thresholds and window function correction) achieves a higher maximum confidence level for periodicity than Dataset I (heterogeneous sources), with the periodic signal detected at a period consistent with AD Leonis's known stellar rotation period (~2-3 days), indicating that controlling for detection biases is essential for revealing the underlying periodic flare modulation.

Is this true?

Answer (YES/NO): NO